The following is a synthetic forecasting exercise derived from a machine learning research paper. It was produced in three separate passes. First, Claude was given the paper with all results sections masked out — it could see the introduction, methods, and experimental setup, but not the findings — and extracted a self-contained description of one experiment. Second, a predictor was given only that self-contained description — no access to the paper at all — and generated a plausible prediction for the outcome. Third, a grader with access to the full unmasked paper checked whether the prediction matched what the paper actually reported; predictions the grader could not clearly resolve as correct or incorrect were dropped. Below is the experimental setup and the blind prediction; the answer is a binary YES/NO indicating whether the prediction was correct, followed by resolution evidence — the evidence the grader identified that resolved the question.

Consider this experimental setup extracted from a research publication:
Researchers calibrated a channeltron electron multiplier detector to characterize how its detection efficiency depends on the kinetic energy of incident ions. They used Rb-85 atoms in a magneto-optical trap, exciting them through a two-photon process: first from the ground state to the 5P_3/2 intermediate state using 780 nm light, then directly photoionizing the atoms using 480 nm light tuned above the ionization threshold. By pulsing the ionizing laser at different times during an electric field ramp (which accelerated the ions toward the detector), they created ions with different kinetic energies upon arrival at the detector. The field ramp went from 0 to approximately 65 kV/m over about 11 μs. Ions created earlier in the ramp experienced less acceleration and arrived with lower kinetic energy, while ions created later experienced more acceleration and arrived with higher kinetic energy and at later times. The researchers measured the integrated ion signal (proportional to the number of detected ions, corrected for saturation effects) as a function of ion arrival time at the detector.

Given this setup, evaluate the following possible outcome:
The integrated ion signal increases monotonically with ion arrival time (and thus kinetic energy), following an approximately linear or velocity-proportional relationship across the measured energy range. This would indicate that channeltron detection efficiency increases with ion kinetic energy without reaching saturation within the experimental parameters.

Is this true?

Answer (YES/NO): YES